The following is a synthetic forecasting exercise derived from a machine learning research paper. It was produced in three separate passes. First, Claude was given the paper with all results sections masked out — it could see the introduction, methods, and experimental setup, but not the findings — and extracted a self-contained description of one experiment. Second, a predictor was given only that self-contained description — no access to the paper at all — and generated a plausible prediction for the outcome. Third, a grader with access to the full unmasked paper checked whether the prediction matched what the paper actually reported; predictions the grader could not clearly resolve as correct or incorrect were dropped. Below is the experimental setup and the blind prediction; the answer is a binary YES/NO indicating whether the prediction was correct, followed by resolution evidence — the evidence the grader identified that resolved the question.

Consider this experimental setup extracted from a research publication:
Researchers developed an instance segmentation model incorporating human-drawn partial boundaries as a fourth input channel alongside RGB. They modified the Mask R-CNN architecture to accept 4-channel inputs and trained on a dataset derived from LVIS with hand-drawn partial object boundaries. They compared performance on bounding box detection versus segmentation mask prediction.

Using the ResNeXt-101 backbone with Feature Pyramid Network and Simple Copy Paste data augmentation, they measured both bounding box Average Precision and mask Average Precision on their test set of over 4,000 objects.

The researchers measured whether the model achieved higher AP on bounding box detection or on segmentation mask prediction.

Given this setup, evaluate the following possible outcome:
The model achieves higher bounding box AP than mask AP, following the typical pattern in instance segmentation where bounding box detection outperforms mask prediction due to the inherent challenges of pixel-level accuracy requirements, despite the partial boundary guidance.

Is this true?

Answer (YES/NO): YES